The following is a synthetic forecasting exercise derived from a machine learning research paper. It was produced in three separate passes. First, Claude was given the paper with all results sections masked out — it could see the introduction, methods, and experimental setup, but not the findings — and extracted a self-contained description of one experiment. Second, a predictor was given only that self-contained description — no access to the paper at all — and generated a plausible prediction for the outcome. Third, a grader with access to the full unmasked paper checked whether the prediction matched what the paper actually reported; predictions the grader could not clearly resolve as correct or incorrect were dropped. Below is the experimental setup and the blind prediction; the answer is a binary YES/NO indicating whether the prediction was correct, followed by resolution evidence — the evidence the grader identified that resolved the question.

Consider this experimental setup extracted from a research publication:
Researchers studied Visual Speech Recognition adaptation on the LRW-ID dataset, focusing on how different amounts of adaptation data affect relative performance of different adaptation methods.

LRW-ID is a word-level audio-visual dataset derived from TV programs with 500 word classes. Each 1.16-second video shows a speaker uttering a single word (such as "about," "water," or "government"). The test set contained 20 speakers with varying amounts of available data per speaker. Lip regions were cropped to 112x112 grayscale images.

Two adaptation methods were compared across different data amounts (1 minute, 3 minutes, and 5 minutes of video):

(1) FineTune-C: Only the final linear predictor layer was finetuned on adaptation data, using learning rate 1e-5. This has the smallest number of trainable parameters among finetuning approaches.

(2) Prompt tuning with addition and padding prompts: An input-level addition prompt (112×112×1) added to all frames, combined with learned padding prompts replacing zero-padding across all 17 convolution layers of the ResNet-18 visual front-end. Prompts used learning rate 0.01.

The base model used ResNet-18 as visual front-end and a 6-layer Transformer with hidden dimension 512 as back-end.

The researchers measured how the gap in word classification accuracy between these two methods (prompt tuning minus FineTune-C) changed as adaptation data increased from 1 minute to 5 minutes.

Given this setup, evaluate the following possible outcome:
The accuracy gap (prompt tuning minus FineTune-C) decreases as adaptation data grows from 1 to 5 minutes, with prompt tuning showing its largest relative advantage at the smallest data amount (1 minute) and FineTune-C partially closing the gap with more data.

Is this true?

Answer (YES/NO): NO